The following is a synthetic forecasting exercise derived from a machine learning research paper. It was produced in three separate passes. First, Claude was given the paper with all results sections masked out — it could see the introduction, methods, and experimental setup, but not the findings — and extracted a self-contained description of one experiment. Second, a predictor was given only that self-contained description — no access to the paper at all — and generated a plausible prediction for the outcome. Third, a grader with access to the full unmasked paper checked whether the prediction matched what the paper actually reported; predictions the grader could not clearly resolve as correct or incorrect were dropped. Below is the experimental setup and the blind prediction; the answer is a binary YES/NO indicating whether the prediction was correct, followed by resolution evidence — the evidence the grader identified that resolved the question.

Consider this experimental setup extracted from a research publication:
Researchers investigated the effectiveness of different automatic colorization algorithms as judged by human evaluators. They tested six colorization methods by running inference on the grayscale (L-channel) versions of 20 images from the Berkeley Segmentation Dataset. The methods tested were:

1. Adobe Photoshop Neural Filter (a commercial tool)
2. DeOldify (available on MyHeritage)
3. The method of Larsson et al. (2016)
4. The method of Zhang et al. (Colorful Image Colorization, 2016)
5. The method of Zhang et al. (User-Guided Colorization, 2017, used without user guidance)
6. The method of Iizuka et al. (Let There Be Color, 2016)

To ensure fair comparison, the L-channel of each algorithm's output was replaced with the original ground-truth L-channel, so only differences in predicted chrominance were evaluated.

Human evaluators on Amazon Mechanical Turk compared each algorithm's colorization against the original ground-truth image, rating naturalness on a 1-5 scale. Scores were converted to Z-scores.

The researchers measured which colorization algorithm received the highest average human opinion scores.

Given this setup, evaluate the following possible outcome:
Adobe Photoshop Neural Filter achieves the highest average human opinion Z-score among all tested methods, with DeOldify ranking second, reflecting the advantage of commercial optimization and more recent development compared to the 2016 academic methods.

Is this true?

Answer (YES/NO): NO